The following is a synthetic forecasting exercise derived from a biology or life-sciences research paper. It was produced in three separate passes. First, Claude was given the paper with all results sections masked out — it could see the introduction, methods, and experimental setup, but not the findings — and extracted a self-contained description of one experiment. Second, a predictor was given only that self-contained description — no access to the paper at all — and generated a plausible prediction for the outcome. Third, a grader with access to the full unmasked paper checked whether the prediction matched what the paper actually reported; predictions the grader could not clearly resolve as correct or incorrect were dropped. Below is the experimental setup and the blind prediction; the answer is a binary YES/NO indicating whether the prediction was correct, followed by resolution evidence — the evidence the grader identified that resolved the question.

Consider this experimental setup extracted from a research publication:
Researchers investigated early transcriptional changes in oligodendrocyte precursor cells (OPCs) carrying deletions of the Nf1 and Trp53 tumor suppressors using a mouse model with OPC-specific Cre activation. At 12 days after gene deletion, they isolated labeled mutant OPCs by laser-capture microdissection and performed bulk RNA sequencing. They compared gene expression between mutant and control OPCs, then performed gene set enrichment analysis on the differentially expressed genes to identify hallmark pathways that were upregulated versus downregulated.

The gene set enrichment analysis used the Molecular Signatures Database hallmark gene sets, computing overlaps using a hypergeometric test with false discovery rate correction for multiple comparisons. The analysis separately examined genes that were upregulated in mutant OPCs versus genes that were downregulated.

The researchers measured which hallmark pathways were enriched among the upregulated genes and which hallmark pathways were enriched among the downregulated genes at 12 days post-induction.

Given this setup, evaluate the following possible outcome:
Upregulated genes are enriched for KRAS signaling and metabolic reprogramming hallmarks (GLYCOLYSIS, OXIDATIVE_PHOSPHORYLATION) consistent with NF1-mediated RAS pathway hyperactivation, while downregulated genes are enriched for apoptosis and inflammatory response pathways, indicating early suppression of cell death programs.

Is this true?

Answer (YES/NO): NO